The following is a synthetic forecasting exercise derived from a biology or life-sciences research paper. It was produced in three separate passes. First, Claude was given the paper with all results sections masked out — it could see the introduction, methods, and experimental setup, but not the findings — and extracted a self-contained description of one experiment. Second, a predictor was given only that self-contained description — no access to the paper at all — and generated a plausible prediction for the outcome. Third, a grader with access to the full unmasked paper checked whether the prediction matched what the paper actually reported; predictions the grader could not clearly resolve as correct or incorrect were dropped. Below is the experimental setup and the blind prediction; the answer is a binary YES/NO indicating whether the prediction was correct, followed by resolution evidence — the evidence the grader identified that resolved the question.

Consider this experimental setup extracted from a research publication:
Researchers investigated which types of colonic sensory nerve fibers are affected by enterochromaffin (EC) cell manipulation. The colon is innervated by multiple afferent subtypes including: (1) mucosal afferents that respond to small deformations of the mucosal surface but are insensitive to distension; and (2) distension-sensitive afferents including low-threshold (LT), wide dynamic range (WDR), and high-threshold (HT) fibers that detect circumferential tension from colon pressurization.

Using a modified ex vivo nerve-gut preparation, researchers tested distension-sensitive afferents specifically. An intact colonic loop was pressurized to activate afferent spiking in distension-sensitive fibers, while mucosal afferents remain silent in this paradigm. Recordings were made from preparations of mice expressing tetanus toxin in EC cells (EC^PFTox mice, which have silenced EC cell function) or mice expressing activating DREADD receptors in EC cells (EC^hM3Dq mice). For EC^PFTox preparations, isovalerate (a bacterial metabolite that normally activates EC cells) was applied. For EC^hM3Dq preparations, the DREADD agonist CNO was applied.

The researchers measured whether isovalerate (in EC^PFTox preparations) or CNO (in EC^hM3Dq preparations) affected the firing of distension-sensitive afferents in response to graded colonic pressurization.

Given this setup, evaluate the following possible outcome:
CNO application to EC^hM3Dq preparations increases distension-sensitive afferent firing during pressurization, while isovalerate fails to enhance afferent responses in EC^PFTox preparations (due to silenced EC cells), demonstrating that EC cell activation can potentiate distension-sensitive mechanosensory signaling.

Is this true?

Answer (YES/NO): NO